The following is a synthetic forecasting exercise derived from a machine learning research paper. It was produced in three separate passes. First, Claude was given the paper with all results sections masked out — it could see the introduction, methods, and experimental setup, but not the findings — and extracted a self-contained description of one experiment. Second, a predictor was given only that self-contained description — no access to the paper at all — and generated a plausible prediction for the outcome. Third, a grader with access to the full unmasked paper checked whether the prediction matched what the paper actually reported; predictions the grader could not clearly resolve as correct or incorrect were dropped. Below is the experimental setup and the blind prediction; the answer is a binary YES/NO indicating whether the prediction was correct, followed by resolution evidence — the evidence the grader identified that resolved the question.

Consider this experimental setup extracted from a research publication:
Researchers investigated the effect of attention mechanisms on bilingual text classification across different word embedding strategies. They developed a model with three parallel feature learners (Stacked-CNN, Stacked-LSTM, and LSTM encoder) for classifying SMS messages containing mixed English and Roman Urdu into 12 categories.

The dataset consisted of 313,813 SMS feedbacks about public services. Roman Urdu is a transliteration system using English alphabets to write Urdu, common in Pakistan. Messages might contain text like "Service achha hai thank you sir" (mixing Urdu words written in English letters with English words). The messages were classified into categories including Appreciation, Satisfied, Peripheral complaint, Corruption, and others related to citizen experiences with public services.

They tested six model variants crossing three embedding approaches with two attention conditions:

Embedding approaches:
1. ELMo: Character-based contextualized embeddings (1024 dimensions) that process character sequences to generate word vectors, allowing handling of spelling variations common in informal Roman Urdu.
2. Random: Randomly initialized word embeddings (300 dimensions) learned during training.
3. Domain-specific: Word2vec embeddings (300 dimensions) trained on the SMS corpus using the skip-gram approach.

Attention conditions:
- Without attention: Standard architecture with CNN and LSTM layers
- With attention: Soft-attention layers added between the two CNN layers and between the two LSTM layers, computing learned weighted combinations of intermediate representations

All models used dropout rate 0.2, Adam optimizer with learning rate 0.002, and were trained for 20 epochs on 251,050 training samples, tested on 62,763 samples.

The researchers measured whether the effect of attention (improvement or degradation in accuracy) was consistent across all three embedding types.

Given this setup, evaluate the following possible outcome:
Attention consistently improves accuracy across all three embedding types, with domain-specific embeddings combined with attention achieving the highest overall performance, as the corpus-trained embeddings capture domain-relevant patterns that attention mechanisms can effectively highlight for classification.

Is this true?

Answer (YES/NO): NO